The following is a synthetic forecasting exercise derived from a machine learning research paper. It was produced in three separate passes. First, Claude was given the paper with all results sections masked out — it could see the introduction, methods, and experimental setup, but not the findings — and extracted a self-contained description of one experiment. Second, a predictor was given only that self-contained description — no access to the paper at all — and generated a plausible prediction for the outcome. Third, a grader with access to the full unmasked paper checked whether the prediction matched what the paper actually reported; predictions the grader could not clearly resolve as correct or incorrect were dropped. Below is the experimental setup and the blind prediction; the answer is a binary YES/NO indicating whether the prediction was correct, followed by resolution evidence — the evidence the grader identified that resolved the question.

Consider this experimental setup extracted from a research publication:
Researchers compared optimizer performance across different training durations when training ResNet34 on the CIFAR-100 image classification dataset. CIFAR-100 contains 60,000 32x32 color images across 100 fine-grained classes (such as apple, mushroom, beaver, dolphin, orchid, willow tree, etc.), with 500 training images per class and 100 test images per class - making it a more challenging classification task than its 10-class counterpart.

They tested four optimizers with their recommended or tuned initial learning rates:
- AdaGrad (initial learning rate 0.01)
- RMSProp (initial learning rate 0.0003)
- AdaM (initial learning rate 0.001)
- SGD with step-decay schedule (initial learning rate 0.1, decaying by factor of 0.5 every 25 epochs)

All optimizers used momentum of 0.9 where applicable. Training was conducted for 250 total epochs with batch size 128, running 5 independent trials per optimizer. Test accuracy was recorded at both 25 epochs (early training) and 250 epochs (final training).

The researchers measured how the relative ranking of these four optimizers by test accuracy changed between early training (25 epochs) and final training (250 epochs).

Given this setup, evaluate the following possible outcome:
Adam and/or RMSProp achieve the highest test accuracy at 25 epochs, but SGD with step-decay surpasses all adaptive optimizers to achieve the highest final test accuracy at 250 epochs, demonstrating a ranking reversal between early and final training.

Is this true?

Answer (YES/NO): YES